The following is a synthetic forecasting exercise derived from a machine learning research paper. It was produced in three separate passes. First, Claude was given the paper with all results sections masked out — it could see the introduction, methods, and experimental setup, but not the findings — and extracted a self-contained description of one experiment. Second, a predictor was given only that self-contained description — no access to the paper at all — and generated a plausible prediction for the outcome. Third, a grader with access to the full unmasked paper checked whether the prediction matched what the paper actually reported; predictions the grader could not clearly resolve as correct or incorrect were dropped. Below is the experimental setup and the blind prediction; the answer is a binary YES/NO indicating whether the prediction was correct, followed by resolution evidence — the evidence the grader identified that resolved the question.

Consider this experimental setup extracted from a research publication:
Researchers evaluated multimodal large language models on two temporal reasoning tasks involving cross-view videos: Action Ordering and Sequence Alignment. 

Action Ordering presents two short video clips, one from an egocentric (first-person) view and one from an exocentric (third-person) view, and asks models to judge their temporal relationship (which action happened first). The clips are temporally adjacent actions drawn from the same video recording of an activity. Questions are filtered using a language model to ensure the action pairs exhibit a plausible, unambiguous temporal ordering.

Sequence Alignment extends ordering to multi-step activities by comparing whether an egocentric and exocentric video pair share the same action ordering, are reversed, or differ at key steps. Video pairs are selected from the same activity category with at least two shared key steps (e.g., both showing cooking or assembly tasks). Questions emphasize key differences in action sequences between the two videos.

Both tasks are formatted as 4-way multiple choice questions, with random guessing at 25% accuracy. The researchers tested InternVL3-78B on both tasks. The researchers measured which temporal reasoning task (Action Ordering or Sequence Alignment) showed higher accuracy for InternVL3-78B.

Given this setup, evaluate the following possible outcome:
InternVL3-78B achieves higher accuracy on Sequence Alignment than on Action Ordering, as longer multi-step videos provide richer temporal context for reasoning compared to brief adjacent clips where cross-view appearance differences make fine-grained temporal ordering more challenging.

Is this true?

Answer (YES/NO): YES